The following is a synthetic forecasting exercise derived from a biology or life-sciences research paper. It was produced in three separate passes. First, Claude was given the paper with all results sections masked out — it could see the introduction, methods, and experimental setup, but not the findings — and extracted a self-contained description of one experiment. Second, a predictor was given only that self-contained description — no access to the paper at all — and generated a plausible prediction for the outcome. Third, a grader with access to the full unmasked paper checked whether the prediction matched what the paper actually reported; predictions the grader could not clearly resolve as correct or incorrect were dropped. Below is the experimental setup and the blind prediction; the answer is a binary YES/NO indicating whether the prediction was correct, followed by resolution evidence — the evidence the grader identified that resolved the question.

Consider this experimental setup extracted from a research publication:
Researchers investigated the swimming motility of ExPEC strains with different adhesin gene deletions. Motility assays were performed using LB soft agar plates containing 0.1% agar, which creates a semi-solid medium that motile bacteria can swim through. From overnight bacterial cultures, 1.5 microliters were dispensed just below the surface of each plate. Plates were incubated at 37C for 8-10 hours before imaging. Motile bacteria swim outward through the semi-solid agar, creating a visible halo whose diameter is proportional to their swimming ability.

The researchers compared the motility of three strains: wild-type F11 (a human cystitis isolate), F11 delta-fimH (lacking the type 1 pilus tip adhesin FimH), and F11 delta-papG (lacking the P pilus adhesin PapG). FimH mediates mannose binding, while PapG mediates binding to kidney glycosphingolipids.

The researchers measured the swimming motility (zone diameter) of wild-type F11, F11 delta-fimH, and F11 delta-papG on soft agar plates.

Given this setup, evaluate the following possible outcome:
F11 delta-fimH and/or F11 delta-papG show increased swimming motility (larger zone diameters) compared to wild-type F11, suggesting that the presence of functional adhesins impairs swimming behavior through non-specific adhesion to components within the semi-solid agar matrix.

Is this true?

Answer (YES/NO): NO